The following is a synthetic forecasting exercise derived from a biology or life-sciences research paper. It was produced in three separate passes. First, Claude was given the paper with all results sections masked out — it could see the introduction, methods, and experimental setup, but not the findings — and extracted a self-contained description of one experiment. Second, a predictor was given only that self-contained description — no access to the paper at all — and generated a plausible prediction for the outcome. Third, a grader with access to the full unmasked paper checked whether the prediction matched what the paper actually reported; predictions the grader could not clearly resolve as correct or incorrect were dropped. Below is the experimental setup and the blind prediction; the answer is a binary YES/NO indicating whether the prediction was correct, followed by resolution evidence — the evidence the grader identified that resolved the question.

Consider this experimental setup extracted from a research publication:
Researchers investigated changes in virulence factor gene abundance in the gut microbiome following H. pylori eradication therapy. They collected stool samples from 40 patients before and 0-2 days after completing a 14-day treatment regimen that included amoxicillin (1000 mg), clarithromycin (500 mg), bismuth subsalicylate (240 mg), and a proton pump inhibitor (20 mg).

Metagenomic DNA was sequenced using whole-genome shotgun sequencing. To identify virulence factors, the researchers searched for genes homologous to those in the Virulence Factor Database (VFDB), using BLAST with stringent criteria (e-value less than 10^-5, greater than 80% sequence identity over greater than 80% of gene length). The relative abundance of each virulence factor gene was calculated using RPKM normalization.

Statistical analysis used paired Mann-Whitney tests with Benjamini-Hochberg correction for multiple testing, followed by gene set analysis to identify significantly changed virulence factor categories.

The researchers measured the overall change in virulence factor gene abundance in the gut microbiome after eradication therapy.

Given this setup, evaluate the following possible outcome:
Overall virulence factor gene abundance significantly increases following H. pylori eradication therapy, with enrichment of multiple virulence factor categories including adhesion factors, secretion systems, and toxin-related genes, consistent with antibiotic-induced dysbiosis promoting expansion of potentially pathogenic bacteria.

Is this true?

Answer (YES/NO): NO